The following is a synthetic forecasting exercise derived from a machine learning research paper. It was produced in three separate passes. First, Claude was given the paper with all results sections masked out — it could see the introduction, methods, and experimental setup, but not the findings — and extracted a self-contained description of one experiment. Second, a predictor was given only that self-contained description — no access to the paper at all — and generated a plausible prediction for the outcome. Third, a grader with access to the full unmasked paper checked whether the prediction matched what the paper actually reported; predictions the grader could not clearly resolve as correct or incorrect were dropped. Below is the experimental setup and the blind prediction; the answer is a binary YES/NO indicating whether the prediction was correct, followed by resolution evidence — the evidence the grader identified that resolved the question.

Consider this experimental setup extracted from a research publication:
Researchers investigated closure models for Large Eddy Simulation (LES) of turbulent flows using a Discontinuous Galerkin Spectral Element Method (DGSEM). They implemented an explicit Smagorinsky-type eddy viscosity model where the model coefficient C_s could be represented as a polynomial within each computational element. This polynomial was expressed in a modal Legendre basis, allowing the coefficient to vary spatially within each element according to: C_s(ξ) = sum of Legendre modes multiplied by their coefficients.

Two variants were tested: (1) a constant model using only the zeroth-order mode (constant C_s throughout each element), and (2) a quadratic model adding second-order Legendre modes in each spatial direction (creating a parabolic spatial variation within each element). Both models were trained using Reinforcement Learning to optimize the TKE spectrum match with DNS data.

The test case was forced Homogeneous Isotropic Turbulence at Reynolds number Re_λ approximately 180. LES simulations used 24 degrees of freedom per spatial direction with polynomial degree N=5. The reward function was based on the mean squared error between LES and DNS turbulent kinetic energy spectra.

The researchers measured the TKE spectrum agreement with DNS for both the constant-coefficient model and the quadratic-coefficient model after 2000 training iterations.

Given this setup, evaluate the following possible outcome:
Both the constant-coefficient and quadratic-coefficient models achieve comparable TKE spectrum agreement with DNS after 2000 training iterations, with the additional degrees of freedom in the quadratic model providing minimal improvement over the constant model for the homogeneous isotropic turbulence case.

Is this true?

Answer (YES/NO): YES